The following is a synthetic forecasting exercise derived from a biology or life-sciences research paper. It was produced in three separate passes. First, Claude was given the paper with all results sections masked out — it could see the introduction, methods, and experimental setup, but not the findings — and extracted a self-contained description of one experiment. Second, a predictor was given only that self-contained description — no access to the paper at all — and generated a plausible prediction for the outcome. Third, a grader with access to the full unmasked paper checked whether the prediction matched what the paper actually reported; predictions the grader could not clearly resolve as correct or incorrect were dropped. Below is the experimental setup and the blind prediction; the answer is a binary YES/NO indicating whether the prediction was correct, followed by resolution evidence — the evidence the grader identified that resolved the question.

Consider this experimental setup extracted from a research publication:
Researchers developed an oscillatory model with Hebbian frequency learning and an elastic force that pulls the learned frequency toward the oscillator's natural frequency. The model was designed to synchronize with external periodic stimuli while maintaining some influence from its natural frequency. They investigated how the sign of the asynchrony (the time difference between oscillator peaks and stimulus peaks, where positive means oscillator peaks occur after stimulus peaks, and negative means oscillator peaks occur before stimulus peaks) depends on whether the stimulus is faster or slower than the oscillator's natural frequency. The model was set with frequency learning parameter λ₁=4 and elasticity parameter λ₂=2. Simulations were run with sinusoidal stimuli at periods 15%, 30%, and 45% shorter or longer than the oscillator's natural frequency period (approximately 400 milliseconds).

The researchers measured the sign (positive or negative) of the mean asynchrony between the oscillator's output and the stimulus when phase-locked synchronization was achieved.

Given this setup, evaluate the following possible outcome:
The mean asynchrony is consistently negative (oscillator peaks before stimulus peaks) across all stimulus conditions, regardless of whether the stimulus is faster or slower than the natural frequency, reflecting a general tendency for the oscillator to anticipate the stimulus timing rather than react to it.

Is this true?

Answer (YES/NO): NO